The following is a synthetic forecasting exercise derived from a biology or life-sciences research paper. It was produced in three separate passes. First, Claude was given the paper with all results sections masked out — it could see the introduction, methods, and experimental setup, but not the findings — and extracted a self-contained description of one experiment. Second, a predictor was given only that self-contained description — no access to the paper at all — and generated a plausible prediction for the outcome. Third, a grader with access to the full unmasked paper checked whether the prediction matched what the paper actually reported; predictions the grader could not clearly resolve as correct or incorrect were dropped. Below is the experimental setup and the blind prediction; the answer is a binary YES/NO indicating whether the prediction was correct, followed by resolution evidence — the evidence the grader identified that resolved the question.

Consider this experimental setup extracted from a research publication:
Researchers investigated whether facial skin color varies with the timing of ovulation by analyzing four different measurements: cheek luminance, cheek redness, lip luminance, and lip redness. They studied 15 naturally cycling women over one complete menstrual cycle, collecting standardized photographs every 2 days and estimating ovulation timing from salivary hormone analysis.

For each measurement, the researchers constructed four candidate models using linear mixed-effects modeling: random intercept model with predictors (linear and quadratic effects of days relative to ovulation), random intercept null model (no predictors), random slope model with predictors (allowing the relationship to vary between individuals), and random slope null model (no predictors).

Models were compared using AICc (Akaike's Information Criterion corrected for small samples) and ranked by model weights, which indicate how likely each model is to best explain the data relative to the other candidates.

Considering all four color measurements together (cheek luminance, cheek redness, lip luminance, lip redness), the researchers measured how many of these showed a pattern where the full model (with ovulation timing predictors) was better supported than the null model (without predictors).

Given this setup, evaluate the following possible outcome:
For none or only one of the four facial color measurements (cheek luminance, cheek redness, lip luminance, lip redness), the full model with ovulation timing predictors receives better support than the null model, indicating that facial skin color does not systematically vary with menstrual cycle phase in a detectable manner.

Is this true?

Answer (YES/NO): NO